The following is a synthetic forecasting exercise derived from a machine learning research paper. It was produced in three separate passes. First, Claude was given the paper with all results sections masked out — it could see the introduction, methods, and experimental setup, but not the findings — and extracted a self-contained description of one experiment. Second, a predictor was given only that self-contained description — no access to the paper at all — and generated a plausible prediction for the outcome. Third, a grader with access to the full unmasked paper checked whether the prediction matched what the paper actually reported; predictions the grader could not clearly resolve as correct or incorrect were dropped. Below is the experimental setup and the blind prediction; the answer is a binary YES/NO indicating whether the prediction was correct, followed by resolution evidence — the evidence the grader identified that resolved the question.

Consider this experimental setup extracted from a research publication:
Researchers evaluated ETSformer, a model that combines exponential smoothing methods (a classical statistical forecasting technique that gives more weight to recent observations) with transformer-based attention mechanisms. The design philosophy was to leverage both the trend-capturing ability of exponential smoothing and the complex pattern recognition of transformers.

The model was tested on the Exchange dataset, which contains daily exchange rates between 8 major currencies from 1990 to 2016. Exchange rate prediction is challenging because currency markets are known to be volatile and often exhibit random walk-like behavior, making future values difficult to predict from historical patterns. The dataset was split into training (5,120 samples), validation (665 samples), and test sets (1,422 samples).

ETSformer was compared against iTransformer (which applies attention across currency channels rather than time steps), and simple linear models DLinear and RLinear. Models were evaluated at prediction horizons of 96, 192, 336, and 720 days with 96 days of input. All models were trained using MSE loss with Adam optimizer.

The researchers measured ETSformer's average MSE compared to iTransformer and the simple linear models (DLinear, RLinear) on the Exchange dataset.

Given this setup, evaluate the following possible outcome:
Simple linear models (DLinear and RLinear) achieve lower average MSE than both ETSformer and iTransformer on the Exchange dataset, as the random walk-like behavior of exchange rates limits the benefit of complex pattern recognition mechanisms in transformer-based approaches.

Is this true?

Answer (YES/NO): NO